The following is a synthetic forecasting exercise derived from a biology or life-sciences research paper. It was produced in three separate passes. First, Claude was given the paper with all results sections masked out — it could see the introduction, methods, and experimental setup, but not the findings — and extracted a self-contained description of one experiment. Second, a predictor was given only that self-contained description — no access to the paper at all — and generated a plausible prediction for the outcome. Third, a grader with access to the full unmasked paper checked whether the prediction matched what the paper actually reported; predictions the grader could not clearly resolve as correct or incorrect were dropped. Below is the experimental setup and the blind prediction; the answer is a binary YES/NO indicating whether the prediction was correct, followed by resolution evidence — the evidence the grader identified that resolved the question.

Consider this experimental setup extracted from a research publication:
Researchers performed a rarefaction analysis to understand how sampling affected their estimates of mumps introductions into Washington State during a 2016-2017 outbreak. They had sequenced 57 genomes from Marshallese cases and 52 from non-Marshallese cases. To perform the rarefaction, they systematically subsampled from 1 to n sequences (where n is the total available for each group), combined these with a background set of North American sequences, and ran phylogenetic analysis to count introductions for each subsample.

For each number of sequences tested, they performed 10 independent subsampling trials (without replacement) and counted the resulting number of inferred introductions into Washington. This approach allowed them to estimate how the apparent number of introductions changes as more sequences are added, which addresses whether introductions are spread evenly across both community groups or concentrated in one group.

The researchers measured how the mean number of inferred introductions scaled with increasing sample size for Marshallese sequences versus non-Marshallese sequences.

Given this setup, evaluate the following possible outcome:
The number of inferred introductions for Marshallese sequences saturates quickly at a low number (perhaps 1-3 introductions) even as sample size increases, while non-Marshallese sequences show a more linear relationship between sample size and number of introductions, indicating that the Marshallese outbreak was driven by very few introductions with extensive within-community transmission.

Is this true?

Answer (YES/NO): YES